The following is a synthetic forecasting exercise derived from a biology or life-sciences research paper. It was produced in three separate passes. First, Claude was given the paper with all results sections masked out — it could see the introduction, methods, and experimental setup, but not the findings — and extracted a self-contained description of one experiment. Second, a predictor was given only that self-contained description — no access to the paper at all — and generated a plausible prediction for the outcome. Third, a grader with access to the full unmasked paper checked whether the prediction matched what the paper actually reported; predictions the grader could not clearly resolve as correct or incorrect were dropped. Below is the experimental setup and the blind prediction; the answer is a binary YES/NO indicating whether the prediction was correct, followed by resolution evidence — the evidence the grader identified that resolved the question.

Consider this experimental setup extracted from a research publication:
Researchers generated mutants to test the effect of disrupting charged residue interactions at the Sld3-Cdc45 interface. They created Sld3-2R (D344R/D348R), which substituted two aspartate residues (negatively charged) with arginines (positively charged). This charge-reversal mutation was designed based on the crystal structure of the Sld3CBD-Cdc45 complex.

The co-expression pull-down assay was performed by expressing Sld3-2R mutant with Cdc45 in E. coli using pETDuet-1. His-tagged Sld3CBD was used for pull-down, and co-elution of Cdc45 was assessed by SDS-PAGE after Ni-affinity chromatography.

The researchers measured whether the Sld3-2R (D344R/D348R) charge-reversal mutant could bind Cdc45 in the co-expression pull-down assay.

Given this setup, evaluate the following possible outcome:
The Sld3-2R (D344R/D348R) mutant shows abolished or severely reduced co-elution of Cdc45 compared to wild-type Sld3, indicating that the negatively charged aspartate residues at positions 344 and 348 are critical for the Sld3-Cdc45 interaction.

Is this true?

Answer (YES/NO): YES